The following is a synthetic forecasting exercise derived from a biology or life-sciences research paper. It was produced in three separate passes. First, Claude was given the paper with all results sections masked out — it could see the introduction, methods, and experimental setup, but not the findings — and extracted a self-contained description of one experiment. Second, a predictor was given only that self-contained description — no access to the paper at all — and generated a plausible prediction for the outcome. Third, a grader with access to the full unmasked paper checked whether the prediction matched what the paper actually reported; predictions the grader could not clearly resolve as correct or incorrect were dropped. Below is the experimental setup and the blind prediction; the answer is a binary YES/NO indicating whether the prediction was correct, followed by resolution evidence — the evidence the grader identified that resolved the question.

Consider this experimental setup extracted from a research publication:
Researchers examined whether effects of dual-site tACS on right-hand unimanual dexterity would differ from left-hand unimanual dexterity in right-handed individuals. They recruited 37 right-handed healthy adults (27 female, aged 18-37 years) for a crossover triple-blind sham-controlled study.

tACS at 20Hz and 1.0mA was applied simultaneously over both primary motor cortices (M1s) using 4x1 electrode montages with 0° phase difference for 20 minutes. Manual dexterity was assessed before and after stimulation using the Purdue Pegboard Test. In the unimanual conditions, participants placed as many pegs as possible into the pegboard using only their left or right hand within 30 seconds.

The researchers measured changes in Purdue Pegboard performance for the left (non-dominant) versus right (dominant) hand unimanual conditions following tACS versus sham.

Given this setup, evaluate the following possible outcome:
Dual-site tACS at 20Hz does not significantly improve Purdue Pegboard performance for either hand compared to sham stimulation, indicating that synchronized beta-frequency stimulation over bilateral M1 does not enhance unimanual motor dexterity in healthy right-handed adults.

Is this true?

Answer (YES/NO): YES